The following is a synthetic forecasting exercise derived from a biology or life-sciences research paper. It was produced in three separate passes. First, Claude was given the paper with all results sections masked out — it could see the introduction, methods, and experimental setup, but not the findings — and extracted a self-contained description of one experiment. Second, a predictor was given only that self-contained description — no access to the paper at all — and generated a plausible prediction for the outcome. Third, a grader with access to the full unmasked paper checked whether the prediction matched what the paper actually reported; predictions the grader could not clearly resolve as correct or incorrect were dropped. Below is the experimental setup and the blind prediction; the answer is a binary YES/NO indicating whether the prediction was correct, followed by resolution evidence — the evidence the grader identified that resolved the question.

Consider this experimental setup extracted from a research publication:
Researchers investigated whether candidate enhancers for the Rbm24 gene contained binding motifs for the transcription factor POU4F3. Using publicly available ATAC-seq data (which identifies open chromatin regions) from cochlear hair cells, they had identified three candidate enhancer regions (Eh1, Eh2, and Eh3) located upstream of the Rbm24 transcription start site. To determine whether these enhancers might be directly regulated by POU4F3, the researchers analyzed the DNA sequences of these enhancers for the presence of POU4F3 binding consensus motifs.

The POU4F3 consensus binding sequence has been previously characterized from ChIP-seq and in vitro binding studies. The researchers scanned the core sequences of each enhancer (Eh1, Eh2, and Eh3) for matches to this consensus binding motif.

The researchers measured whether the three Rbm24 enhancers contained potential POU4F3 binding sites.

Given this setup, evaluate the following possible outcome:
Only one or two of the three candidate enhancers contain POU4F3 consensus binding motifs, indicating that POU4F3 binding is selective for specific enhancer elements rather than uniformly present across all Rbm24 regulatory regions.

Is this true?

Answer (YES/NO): NO